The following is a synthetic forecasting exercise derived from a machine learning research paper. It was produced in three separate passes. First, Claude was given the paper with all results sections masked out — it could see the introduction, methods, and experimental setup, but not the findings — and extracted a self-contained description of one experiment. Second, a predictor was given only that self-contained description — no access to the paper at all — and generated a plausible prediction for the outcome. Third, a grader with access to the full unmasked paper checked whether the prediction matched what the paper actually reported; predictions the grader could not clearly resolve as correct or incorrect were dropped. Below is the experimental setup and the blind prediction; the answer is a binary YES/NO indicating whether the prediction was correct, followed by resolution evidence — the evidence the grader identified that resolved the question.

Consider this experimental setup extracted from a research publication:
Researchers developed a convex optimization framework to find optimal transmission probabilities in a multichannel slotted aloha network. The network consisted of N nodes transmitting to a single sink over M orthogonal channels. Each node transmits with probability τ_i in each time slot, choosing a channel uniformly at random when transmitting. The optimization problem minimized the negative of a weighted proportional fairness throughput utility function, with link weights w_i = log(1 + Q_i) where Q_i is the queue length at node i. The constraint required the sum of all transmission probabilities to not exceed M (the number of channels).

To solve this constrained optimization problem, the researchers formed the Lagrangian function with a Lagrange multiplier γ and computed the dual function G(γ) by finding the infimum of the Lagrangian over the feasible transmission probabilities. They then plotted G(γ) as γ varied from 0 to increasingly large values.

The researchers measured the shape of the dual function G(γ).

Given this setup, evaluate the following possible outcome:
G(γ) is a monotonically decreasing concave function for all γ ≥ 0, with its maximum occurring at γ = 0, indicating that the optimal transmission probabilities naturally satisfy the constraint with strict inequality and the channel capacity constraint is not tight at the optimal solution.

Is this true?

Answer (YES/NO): NO